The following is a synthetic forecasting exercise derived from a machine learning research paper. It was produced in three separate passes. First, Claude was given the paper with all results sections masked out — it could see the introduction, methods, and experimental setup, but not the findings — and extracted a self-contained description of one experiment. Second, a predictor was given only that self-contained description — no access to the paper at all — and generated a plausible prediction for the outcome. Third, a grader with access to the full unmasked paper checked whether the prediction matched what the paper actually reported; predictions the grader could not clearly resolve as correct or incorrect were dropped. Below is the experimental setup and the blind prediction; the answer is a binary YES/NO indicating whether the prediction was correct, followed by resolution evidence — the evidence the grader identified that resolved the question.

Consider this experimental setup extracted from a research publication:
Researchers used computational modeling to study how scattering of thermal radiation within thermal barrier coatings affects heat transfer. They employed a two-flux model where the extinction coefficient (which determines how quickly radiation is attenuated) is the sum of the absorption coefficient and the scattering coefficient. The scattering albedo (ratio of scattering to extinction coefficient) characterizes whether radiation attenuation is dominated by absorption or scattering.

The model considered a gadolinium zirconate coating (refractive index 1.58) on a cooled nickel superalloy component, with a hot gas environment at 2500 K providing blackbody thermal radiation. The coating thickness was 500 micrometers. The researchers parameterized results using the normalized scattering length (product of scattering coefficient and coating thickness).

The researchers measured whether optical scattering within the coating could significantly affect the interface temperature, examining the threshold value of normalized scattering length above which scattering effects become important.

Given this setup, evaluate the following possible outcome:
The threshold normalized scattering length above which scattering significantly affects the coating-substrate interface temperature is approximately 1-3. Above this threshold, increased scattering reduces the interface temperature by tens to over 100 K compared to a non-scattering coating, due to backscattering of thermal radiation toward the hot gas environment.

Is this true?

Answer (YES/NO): NO